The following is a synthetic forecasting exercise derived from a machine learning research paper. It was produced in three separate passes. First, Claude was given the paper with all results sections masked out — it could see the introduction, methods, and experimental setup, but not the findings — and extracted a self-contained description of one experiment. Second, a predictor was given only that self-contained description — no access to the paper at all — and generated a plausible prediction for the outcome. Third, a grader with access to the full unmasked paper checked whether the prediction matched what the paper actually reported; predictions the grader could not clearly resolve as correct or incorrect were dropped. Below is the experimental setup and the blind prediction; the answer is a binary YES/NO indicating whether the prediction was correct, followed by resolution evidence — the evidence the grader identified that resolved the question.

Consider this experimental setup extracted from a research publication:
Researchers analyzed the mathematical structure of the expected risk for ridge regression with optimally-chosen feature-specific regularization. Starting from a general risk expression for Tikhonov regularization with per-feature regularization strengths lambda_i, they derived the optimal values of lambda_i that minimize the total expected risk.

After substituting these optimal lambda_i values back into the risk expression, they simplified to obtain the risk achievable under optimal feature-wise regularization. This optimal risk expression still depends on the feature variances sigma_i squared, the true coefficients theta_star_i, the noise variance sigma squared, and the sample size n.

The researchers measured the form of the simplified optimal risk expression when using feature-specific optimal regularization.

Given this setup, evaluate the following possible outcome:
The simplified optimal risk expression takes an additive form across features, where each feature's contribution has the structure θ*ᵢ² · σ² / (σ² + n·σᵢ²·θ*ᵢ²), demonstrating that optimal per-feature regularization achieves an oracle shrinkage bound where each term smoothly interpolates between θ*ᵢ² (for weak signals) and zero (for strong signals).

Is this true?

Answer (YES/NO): NO